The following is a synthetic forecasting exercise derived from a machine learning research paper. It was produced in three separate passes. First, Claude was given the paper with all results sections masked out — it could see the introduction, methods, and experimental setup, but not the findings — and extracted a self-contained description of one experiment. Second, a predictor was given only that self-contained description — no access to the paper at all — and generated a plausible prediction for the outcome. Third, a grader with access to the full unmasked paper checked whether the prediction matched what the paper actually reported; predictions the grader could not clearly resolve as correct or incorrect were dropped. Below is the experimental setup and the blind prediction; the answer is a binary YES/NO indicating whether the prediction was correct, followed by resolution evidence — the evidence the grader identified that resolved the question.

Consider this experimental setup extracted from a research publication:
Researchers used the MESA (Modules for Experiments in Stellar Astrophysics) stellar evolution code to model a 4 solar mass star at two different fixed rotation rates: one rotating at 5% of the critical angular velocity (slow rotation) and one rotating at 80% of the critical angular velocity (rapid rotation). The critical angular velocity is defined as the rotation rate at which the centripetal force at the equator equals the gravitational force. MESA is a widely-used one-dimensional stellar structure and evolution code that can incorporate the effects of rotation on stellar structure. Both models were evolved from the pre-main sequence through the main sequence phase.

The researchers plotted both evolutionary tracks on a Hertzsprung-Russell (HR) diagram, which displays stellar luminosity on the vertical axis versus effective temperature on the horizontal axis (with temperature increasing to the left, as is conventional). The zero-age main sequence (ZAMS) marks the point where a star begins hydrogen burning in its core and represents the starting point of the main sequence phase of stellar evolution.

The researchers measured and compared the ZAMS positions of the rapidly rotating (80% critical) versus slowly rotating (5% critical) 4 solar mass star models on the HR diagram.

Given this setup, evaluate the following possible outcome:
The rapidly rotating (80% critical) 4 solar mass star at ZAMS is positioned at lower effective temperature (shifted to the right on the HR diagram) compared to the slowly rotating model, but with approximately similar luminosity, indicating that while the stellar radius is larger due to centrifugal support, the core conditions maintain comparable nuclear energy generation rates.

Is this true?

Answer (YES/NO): NO